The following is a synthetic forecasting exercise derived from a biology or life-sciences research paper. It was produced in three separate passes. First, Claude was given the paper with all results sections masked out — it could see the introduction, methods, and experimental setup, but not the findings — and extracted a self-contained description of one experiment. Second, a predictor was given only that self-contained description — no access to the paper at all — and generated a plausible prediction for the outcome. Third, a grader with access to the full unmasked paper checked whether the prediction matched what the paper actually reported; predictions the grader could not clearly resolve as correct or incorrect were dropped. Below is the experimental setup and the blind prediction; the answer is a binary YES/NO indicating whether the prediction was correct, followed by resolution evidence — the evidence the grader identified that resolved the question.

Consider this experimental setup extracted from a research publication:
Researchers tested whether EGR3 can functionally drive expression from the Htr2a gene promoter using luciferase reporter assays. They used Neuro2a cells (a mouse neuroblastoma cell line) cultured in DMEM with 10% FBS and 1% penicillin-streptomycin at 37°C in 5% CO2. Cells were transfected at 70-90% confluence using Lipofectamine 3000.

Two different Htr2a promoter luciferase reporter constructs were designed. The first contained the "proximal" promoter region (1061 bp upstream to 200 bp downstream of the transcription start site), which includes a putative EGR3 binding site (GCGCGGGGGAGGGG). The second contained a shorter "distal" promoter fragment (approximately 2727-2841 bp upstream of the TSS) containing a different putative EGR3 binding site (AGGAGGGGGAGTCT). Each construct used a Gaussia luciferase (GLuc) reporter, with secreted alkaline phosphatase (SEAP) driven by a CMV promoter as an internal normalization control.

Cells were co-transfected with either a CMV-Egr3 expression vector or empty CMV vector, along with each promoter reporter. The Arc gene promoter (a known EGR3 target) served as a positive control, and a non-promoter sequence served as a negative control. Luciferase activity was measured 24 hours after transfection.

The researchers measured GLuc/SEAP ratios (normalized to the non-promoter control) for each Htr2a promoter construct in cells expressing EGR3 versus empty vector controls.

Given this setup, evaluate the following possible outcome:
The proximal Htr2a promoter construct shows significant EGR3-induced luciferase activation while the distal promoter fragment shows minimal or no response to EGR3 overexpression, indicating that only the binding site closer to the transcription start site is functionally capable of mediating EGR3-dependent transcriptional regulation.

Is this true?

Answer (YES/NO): NO